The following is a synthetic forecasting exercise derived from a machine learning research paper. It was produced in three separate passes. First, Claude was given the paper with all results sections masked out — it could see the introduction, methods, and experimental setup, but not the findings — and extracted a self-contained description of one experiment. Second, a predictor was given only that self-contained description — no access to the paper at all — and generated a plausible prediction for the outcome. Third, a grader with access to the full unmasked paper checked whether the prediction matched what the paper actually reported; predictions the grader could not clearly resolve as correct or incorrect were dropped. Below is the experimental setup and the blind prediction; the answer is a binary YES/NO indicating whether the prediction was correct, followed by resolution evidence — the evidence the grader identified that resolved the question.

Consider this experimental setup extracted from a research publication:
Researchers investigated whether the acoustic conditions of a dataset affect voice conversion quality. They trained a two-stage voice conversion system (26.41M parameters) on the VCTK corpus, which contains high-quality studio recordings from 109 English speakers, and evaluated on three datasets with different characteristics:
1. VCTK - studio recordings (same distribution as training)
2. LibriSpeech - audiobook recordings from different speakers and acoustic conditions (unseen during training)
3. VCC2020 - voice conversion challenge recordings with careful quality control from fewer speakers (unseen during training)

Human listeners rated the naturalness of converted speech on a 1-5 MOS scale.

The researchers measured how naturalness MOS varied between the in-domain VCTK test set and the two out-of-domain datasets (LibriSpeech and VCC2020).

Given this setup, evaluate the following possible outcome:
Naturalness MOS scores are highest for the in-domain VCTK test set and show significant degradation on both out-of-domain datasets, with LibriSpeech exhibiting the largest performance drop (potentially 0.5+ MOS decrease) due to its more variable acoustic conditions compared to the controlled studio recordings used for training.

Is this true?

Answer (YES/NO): NO